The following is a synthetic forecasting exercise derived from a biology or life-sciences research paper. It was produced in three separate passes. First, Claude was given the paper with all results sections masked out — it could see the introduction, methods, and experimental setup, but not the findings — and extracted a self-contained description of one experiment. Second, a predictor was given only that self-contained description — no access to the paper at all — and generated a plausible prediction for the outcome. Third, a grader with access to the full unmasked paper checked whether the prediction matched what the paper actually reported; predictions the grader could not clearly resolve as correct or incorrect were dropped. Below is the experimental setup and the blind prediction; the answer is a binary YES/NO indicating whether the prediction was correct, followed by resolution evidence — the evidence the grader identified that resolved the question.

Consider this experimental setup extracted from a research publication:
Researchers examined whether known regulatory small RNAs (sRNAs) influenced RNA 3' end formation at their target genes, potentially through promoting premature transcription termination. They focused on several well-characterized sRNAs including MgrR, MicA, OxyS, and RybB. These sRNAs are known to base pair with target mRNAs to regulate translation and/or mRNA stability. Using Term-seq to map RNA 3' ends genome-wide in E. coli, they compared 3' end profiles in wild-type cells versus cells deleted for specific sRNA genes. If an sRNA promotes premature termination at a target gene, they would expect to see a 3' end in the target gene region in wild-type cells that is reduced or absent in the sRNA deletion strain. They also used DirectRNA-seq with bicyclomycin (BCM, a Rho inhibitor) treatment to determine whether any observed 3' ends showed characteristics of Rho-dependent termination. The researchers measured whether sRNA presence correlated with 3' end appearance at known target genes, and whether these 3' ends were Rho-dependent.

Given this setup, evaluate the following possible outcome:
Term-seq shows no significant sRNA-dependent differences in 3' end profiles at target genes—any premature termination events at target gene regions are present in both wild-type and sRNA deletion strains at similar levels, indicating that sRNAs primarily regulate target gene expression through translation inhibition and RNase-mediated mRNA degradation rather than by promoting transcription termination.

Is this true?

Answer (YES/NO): NO